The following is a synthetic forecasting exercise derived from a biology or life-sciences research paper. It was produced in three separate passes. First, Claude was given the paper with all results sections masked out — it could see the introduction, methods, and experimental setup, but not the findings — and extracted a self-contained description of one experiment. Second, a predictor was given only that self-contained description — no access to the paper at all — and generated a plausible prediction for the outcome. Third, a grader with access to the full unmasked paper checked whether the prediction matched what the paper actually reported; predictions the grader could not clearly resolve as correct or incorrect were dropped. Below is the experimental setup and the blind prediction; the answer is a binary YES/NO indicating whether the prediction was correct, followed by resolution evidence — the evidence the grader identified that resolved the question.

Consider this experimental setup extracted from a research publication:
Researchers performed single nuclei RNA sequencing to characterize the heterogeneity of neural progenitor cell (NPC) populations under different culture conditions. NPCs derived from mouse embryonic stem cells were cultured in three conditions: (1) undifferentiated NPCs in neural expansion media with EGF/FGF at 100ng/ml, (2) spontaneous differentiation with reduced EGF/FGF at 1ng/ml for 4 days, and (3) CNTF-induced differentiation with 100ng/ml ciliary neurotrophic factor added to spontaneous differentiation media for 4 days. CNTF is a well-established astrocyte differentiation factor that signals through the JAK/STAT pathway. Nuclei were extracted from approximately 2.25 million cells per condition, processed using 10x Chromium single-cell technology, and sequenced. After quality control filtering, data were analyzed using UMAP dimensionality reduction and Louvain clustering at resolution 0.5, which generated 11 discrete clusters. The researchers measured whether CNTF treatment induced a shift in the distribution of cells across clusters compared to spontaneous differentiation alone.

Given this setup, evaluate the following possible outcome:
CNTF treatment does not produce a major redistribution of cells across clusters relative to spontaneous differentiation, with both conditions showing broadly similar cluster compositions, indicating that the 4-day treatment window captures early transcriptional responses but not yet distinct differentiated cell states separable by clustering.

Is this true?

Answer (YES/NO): NO